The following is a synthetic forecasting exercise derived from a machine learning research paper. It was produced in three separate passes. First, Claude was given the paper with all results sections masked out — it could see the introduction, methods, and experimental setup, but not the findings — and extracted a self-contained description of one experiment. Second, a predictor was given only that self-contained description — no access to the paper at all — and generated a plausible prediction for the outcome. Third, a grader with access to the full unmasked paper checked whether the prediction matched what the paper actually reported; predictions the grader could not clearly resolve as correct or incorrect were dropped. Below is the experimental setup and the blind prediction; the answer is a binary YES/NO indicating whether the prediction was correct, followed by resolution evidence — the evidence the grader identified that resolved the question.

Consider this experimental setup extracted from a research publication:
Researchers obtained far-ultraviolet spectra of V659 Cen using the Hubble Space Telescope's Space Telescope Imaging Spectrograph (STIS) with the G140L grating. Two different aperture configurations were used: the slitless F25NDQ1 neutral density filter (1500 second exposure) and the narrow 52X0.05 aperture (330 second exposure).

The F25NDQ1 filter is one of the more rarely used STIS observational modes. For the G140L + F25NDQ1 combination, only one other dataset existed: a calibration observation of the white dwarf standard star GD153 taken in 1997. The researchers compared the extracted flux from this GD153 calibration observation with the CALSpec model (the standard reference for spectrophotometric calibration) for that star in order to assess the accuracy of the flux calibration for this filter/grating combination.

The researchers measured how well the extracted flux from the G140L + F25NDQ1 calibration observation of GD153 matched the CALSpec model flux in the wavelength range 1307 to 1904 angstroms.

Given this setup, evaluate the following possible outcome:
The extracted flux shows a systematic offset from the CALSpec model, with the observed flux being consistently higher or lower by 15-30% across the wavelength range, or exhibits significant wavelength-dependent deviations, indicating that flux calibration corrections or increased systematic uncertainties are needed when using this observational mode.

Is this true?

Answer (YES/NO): NO